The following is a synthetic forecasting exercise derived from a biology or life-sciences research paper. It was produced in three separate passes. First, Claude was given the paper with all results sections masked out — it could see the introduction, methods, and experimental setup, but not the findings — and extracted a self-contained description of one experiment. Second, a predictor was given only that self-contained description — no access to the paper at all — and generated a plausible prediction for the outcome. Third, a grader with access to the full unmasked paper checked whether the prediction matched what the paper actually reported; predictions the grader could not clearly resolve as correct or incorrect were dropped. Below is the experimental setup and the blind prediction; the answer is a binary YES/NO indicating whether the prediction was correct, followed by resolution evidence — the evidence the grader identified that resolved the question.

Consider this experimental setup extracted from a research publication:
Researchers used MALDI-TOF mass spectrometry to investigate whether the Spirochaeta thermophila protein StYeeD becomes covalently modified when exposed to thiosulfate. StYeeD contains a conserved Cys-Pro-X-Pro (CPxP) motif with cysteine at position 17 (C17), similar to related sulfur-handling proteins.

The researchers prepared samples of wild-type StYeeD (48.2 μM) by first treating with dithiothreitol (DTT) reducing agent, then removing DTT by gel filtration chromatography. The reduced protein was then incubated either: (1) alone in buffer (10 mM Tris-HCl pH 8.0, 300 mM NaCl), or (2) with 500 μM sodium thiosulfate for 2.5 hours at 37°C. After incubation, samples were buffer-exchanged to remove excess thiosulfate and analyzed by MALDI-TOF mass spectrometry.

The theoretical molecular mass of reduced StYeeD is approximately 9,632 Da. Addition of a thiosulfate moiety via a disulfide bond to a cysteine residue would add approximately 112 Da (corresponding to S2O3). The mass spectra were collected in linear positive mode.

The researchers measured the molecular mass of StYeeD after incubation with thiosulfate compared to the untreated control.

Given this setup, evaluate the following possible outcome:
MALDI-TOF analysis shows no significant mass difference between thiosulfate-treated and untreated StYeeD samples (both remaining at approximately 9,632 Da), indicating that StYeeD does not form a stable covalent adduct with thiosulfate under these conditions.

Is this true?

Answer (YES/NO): NO